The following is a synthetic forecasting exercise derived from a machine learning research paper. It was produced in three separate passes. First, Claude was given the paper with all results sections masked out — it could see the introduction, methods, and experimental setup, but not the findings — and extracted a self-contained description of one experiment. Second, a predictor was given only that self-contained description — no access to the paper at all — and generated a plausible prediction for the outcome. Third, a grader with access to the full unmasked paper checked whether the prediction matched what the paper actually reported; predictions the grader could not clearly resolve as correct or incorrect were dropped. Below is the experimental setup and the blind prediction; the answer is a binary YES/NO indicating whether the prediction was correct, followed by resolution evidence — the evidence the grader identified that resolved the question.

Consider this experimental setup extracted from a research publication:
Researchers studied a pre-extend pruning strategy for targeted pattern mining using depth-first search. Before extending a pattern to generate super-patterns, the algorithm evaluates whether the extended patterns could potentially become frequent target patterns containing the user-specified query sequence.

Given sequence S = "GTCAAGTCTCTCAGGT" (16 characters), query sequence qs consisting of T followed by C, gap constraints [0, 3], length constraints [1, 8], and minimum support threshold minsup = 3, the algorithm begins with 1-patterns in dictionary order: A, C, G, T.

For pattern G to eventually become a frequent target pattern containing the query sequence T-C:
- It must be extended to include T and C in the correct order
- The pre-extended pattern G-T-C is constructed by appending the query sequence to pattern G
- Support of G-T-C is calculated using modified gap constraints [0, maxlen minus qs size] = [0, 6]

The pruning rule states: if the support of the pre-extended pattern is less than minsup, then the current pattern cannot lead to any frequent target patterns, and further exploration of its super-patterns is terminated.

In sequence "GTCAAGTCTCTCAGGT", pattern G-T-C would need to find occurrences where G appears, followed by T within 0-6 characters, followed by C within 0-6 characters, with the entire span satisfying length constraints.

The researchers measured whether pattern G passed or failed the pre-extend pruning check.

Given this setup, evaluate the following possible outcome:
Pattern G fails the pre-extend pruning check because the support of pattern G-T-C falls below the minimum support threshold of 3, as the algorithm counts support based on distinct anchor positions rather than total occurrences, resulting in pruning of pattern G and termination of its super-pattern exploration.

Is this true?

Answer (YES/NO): YES